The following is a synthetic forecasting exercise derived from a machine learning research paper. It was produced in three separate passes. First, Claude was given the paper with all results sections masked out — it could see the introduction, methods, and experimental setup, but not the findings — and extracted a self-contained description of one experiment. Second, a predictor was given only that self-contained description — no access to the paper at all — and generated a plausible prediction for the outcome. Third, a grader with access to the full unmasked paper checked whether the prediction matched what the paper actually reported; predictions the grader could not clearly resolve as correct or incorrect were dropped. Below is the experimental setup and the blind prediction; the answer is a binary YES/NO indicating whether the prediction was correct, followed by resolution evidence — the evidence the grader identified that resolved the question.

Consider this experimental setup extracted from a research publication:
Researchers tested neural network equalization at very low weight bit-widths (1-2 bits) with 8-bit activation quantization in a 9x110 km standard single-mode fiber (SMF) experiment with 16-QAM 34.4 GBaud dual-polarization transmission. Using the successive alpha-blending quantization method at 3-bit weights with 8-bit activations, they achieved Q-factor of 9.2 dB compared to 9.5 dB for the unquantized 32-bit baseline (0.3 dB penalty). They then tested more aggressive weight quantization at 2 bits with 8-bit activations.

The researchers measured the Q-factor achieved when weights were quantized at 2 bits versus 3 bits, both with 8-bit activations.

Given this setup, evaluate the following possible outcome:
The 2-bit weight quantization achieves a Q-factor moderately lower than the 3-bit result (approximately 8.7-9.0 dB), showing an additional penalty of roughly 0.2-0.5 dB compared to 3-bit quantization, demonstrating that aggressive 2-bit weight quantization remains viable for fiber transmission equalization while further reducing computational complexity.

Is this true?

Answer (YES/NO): NO